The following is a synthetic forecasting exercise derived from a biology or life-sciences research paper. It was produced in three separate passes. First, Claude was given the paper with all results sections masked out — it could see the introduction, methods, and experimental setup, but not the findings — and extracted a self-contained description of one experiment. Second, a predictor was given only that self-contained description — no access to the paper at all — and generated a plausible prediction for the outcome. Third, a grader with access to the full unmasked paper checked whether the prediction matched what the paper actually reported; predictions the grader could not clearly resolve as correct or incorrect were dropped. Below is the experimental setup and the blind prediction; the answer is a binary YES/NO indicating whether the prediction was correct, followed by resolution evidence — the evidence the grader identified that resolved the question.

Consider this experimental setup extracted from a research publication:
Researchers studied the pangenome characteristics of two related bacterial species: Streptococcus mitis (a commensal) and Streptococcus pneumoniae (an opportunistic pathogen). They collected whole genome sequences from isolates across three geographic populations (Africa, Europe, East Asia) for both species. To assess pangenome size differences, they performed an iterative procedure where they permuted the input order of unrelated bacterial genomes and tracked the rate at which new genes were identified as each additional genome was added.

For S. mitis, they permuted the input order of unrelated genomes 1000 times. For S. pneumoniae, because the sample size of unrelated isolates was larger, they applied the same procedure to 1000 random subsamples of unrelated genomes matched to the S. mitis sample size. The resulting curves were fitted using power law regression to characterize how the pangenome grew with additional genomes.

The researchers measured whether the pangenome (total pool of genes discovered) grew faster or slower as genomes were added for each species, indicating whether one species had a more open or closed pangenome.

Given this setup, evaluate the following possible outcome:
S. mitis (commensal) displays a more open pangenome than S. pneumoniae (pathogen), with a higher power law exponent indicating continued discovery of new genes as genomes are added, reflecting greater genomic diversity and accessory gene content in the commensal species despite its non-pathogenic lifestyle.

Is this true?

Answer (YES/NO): YES